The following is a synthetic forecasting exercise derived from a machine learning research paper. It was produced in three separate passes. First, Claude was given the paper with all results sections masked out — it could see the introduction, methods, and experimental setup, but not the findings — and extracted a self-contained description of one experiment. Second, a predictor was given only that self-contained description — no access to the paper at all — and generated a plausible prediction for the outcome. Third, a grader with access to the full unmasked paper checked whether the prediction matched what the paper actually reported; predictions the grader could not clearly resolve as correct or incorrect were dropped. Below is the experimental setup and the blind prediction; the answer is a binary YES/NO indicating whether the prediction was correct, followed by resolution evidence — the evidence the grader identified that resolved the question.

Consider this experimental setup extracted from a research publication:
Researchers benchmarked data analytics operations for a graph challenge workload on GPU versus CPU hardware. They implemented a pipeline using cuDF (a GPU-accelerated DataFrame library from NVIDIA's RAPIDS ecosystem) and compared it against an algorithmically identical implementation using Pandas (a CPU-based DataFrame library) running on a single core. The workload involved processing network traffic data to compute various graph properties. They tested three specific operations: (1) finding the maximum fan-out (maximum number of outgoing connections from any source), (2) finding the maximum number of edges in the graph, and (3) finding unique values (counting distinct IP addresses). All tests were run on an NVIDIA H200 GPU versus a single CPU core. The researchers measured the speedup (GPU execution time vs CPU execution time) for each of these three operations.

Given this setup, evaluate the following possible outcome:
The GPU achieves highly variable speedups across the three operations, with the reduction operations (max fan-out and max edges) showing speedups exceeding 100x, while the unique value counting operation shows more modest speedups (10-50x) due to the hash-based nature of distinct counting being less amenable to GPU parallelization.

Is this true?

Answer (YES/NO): NO